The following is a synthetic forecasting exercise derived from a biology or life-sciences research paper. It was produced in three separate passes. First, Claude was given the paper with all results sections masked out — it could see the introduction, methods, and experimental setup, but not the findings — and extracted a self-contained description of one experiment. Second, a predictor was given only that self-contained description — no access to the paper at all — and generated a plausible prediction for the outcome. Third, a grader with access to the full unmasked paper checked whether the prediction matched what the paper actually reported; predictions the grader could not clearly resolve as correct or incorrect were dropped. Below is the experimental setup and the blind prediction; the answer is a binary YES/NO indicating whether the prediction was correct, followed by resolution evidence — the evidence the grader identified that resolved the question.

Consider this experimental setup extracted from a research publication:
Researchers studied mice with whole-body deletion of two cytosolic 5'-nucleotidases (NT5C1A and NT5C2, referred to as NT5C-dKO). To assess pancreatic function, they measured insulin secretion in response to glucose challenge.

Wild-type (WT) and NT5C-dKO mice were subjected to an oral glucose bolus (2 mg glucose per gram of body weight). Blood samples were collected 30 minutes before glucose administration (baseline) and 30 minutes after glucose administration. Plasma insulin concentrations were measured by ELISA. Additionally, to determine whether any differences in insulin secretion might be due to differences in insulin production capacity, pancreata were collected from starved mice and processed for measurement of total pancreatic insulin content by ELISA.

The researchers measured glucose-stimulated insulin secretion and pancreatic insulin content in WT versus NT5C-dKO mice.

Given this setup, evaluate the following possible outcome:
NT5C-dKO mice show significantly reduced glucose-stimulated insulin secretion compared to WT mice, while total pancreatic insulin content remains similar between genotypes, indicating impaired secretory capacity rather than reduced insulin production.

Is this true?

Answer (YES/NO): NO